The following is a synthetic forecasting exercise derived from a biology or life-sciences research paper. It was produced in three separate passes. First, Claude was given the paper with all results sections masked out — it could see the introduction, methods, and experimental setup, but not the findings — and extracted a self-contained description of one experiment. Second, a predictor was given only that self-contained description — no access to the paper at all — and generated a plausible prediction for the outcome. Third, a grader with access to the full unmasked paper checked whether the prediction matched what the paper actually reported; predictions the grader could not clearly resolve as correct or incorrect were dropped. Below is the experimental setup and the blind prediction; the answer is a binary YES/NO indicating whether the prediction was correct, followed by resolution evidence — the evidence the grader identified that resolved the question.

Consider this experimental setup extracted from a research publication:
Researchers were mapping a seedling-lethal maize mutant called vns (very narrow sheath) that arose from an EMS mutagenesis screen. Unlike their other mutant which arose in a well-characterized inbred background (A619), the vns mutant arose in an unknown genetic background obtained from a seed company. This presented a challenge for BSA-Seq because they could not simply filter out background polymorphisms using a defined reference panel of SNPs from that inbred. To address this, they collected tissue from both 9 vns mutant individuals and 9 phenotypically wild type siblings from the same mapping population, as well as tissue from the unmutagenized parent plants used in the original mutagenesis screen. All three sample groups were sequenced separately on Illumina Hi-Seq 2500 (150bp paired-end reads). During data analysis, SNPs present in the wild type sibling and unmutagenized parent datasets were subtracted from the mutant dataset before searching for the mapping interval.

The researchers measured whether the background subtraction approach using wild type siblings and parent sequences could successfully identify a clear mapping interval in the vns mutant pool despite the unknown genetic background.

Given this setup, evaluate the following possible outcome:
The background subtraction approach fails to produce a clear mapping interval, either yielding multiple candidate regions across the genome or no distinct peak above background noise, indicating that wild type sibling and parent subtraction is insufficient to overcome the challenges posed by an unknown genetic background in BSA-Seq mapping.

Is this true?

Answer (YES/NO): NO